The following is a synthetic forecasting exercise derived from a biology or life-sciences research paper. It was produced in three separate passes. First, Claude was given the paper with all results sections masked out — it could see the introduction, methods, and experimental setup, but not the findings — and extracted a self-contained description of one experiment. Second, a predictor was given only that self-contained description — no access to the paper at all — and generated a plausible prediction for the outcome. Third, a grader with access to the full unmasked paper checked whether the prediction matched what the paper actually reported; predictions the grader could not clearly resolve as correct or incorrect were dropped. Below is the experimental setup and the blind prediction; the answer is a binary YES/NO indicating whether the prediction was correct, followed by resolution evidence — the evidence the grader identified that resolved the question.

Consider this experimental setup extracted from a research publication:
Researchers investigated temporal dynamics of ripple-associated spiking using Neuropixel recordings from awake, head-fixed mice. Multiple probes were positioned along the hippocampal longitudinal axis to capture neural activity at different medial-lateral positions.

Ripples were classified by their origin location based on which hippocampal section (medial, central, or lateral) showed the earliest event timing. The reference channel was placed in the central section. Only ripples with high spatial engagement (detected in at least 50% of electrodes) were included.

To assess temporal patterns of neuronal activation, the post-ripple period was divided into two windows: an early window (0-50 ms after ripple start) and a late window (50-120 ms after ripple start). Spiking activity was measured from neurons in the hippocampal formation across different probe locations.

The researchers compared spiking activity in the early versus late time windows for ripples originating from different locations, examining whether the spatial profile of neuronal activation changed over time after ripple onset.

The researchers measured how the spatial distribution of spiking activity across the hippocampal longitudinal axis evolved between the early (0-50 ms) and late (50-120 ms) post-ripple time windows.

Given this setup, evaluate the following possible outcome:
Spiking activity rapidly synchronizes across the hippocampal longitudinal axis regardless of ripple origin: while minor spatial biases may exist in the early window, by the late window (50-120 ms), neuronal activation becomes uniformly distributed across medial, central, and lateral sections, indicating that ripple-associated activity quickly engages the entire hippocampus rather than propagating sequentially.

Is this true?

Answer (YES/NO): NO